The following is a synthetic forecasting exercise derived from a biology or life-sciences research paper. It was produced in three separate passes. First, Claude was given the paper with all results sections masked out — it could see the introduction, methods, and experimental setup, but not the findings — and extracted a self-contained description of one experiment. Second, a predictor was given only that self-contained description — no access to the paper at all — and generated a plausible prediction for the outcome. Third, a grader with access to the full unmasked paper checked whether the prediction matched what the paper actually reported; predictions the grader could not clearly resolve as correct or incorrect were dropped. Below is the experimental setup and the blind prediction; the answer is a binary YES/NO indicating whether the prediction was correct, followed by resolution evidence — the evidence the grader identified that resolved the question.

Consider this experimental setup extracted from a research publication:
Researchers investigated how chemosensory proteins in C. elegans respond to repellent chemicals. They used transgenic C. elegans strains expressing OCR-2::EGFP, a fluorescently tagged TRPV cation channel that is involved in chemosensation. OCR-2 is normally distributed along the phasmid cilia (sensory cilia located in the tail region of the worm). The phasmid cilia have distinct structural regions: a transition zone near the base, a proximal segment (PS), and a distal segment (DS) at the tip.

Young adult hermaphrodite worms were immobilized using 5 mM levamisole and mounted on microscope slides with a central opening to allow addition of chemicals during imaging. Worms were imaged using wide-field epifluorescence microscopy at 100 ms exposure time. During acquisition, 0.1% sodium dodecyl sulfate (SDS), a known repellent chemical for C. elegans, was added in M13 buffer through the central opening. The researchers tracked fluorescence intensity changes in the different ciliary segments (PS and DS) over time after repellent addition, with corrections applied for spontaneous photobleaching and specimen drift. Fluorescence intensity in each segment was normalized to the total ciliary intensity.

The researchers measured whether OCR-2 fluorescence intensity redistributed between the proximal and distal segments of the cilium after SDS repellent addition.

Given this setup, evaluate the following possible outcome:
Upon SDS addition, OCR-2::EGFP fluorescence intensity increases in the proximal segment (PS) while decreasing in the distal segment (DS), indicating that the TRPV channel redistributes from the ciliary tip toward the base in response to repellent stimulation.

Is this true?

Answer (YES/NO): NO